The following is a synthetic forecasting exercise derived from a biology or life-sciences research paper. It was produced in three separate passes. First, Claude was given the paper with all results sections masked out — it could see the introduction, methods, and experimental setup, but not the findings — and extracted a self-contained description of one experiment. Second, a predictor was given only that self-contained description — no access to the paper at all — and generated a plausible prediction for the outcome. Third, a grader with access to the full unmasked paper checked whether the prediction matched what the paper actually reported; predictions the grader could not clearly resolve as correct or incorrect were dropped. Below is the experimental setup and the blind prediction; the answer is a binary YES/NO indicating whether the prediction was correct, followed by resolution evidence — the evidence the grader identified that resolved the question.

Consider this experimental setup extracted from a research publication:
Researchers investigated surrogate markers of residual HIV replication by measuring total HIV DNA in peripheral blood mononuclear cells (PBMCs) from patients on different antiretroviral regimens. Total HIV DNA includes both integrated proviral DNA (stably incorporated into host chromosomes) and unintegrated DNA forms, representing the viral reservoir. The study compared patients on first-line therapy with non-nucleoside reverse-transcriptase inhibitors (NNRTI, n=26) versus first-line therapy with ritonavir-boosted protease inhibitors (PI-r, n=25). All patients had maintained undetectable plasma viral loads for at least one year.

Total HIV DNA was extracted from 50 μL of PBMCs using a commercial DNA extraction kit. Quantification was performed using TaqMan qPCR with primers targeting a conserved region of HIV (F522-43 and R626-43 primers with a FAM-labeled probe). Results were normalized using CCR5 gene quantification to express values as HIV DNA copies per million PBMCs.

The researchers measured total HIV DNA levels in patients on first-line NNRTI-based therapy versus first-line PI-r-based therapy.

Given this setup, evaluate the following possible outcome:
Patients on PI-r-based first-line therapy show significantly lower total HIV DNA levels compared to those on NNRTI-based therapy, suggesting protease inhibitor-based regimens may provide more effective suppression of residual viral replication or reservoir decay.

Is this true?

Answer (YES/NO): NO